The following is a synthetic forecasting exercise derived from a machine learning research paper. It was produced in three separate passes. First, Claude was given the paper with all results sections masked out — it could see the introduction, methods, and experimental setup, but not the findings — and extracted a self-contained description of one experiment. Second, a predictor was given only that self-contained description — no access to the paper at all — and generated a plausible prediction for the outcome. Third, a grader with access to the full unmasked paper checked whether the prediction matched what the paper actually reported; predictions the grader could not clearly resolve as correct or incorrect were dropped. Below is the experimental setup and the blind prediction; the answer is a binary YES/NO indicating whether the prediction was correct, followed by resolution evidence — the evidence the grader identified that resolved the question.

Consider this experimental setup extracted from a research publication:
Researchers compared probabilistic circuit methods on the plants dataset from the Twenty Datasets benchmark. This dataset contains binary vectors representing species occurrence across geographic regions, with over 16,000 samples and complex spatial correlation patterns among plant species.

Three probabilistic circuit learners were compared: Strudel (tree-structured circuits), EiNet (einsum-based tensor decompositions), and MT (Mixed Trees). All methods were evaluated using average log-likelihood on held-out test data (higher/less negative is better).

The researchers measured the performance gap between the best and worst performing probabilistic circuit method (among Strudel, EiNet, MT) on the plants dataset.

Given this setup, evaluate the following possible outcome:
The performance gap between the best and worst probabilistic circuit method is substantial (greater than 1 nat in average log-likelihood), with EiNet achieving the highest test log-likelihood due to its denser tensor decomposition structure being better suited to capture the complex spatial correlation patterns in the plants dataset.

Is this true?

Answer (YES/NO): NO